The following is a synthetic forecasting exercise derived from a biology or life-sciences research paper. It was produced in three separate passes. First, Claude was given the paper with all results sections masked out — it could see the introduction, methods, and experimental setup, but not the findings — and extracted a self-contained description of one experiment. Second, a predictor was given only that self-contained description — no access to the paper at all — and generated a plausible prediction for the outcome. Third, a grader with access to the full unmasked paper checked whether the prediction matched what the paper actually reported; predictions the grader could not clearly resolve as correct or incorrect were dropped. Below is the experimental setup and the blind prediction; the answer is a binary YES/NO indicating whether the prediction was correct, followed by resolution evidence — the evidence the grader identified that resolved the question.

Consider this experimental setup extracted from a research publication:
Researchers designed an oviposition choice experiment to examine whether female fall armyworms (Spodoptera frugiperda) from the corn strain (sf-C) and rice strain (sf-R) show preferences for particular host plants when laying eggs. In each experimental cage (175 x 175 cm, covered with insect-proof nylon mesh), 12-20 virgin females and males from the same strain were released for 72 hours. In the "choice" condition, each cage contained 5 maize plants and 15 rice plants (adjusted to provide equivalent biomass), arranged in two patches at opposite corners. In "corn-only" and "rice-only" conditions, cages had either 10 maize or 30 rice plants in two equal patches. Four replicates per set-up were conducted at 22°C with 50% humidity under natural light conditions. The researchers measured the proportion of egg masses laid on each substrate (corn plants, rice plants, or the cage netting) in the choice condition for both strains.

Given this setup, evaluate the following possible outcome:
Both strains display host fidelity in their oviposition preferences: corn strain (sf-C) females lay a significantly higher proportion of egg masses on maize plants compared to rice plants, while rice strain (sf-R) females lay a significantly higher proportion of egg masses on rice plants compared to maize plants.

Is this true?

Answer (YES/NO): NO